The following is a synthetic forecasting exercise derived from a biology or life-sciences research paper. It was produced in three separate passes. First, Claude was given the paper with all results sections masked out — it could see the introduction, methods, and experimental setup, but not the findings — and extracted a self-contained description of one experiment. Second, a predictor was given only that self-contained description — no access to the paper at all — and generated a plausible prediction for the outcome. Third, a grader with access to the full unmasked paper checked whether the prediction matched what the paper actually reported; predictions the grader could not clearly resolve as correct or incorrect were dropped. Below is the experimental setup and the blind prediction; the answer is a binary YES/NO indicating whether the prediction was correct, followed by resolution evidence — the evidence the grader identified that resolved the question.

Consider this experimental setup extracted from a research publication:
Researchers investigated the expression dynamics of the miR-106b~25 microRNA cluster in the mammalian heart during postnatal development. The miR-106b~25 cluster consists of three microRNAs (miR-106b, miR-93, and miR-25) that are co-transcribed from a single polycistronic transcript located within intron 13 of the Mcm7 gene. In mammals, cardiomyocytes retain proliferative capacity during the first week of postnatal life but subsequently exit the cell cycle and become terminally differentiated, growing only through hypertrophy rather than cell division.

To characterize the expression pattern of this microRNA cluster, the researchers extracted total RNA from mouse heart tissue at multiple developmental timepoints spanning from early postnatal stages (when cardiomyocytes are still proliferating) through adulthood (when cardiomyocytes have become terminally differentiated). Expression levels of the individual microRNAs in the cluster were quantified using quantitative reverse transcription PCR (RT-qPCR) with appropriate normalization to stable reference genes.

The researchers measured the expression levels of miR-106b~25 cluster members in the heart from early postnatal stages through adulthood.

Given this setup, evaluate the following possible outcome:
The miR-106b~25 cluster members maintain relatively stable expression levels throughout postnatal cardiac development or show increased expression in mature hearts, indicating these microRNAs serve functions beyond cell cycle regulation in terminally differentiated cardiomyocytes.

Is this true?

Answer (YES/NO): NO